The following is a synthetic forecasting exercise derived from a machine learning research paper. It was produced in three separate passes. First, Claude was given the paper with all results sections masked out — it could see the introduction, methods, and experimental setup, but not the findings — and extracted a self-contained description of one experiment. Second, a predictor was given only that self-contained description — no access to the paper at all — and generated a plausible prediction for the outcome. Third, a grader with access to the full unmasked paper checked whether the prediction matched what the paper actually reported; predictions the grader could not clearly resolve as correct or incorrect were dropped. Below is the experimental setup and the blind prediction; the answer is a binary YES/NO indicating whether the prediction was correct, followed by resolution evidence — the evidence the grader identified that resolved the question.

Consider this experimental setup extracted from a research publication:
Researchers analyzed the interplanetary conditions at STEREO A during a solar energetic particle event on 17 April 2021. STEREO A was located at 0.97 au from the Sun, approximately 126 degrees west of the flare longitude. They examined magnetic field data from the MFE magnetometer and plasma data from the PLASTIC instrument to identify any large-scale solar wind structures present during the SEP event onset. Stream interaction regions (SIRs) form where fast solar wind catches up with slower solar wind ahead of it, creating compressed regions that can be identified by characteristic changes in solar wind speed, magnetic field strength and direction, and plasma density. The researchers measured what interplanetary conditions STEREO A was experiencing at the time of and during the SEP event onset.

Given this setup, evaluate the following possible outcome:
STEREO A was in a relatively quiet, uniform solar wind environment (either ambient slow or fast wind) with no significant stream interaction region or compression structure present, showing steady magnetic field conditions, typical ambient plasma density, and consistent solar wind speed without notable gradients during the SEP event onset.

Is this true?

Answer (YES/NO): NO